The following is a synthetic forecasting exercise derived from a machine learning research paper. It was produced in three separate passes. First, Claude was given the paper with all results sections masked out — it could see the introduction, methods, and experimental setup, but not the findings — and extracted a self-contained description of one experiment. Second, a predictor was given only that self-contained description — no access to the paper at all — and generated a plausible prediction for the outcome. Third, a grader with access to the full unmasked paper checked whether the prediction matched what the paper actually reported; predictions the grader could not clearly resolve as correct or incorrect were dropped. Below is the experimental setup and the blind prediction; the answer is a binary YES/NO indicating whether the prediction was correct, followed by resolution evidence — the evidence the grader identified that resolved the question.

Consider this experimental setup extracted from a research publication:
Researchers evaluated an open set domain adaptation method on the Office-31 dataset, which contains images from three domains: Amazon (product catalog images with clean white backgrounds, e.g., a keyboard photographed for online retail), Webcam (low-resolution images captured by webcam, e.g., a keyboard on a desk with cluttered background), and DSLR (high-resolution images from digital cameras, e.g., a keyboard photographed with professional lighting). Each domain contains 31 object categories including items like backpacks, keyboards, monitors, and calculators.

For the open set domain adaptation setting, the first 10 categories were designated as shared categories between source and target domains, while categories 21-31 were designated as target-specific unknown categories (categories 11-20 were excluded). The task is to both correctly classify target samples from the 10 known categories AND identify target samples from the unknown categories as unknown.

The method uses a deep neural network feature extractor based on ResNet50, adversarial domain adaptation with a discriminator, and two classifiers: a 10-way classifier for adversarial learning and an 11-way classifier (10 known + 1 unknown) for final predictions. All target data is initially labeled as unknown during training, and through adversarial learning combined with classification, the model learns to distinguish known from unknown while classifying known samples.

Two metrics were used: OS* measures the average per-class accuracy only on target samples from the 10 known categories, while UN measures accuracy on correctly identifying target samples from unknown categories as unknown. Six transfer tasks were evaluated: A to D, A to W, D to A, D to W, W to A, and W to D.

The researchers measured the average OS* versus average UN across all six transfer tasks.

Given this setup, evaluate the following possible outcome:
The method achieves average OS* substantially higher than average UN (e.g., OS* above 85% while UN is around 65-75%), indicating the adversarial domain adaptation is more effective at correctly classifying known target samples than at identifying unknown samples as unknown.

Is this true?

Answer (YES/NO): NO